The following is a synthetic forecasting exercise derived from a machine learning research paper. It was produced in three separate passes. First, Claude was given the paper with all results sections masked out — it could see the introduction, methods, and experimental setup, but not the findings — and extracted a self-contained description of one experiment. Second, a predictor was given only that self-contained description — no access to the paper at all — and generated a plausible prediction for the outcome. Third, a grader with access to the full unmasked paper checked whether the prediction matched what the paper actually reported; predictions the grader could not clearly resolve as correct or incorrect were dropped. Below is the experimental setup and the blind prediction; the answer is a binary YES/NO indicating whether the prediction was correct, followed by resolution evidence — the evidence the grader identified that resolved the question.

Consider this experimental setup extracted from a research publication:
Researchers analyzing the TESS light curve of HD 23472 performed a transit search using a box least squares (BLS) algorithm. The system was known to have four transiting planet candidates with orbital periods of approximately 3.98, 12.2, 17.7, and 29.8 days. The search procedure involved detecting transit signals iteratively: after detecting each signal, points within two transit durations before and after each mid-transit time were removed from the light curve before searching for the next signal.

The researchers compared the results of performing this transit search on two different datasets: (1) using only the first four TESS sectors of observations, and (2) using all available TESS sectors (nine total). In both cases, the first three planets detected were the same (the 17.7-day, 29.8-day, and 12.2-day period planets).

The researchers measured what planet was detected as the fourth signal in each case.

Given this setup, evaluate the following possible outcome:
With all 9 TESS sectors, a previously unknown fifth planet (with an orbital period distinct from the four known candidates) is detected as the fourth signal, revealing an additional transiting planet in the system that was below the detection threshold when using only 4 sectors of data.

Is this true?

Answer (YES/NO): NO